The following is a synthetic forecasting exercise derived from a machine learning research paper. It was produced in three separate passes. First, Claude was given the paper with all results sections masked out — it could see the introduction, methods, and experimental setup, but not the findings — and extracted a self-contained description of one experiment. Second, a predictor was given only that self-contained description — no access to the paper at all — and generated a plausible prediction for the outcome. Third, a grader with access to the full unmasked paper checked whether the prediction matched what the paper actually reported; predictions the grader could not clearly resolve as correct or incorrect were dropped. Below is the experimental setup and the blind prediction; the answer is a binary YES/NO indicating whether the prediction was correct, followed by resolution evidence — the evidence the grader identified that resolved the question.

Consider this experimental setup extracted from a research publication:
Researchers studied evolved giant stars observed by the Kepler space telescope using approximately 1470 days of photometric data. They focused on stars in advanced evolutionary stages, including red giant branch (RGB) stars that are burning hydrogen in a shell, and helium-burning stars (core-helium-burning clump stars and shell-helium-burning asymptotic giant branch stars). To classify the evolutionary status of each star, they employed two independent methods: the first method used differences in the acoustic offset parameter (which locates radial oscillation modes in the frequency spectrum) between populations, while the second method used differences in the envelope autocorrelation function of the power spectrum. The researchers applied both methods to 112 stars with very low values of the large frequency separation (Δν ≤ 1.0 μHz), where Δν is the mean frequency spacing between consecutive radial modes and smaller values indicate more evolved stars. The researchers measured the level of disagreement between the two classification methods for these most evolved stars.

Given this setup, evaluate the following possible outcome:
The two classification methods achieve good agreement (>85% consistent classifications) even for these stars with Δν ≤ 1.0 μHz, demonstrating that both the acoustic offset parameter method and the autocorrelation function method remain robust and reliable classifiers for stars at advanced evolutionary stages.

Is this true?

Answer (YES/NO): NO